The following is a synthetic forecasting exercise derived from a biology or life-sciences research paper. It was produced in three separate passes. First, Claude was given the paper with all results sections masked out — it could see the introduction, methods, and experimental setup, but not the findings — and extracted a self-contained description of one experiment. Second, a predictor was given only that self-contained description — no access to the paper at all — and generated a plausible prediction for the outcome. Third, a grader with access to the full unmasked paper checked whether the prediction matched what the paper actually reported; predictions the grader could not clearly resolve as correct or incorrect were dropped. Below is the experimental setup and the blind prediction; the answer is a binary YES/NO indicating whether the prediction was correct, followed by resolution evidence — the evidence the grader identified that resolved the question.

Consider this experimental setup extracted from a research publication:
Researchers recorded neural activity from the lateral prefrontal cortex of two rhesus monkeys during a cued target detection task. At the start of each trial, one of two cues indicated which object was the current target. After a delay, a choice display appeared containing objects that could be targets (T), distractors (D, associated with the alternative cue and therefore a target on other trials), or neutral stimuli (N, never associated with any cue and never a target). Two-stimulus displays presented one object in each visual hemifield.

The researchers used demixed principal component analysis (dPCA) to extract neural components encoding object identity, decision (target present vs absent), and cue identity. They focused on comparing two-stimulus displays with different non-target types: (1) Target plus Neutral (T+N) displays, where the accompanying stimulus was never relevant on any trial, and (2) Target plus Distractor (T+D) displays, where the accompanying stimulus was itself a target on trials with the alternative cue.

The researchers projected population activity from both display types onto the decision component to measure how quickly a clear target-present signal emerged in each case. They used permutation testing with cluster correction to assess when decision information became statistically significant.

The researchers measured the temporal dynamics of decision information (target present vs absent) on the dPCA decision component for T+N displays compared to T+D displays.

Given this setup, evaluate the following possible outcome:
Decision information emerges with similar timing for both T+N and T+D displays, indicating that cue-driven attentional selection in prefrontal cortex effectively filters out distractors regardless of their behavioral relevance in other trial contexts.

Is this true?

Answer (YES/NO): NO